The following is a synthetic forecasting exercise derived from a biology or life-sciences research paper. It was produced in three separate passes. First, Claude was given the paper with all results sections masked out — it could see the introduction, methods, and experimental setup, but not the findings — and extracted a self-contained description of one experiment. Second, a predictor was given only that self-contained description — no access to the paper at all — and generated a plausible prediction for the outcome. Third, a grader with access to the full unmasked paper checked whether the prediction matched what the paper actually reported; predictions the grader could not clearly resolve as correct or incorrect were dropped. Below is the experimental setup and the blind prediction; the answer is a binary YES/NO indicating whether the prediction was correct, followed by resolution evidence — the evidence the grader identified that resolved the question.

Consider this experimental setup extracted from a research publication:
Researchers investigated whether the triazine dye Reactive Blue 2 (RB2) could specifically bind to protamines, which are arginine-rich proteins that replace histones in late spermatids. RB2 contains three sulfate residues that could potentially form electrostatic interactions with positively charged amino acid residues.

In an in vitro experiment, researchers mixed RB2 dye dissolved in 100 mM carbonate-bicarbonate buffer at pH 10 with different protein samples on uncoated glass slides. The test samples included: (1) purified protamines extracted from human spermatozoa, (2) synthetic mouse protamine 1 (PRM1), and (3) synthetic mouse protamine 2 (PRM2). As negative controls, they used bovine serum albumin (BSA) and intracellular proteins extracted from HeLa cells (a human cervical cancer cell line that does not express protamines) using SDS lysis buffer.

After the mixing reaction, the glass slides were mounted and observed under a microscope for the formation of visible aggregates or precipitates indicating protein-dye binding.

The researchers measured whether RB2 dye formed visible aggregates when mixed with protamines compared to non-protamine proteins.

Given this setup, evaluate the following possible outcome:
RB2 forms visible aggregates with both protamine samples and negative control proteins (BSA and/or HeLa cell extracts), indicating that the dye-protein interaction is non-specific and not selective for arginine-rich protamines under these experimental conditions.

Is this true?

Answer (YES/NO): NO